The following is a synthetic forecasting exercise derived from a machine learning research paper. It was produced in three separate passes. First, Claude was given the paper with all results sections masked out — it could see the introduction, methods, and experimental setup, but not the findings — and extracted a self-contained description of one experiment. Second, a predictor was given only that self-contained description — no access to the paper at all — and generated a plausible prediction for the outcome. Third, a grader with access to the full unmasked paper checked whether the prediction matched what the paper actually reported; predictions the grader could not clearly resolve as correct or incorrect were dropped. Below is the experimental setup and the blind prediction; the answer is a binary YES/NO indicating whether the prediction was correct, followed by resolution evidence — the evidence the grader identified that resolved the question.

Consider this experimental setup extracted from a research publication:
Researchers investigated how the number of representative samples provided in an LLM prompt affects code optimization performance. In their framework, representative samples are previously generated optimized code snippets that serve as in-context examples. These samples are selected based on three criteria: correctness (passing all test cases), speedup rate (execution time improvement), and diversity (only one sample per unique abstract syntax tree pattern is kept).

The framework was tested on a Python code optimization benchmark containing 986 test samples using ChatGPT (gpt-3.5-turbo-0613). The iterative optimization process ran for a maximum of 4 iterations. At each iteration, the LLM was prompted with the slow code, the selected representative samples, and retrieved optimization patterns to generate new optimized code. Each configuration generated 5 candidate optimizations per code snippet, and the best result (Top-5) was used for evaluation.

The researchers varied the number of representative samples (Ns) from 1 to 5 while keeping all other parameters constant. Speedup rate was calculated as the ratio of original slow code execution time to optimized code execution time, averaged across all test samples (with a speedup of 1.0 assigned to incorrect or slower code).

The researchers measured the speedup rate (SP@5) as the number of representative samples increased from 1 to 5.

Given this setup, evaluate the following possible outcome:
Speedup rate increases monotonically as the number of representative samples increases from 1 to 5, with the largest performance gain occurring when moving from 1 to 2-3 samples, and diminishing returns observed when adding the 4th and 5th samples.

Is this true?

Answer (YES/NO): NO